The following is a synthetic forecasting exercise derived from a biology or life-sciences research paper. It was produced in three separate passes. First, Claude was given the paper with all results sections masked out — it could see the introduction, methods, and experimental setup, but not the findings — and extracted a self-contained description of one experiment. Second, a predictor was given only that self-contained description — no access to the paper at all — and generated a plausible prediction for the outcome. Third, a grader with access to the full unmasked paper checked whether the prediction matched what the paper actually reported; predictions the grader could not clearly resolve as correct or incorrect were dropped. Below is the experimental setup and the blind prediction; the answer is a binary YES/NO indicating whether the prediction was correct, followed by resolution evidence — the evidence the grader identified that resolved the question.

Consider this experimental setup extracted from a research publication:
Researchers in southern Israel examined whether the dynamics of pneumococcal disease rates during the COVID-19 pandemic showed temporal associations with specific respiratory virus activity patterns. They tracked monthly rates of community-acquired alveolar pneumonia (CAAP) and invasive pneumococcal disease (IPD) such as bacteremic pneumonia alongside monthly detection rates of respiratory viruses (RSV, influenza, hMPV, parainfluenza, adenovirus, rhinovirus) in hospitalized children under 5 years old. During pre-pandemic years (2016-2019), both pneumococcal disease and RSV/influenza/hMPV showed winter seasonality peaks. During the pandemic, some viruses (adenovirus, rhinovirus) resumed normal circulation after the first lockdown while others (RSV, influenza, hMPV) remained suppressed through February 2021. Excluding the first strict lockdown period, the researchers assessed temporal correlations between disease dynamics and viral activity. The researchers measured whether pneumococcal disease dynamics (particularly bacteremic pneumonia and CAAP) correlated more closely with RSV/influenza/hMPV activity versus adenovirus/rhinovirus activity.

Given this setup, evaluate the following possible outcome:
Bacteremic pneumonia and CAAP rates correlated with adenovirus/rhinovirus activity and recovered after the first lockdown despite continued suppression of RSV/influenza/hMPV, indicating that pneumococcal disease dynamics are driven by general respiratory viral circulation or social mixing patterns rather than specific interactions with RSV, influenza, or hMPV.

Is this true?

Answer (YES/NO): NO